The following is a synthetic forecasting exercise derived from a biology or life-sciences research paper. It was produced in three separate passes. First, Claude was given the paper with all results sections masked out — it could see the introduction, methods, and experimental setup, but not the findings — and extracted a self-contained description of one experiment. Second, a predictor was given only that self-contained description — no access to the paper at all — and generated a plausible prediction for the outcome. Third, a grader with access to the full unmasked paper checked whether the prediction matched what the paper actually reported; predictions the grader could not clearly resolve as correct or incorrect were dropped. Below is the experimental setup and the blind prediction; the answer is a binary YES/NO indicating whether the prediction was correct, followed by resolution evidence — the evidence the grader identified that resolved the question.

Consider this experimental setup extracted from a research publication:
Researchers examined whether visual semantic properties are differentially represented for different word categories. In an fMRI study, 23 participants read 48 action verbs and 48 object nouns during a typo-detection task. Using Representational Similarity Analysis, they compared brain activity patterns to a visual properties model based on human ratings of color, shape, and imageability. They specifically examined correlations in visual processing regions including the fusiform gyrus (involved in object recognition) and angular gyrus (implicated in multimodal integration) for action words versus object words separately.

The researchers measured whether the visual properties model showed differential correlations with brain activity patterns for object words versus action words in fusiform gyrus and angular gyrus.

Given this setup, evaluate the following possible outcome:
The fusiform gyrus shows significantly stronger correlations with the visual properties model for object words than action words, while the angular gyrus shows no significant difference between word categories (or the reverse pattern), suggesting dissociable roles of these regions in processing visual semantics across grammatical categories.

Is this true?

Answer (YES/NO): NO